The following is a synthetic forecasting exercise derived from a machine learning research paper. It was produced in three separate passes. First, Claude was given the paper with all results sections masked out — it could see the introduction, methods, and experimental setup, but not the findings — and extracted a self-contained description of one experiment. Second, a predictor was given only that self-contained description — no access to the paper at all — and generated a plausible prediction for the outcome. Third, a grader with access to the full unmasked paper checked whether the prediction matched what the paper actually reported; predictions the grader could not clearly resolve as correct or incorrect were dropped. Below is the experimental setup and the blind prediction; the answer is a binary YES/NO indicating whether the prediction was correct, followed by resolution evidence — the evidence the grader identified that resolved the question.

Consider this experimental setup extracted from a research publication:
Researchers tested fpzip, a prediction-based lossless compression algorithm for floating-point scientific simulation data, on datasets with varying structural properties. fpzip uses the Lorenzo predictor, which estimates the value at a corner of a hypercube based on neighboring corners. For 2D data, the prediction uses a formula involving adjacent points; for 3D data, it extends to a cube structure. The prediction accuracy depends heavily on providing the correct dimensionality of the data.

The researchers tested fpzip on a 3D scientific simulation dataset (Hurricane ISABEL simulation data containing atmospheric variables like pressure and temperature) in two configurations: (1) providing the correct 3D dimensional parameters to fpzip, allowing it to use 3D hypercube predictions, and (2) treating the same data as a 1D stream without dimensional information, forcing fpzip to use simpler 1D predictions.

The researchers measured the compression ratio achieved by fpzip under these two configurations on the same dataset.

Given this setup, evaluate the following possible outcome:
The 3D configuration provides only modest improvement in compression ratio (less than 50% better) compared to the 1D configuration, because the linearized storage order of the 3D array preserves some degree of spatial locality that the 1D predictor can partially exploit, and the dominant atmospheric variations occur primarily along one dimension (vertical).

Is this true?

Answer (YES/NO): NO